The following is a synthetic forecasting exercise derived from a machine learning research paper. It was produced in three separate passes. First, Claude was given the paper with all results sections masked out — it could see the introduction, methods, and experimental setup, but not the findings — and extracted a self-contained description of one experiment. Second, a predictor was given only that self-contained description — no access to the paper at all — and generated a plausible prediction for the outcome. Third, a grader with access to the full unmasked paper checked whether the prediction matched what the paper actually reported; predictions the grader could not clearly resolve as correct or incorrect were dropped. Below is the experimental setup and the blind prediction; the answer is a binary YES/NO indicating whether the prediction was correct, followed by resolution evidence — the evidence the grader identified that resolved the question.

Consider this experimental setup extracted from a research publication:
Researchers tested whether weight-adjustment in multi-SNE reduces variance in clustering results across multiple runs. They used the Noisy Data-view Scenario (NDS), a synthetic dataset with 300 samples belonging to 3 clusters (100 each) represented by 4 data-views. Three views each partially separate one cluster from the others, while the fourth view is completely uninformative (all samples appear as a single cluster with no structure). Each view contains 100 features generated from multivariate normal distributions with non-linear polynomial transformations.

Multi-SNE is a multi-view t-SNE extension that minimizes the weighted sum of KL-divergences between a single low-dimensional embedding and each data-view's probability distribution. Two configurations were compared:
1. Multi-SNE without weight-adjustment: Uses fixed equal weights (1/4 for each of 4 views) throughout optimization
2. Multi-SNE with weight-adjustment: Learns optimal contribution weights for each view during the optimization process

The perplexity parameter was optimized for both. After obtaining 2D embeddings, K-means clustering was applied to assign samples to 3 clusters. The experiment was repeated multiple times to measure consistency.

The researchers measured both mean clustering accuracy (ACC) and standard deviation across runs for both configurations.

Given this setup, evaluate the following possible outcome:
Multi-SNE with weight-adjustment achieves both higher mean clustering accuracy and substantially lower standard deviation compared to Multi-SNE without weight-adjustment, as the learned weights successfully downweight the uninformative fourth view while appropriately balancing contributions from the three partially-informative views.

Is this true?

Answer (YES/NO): YES